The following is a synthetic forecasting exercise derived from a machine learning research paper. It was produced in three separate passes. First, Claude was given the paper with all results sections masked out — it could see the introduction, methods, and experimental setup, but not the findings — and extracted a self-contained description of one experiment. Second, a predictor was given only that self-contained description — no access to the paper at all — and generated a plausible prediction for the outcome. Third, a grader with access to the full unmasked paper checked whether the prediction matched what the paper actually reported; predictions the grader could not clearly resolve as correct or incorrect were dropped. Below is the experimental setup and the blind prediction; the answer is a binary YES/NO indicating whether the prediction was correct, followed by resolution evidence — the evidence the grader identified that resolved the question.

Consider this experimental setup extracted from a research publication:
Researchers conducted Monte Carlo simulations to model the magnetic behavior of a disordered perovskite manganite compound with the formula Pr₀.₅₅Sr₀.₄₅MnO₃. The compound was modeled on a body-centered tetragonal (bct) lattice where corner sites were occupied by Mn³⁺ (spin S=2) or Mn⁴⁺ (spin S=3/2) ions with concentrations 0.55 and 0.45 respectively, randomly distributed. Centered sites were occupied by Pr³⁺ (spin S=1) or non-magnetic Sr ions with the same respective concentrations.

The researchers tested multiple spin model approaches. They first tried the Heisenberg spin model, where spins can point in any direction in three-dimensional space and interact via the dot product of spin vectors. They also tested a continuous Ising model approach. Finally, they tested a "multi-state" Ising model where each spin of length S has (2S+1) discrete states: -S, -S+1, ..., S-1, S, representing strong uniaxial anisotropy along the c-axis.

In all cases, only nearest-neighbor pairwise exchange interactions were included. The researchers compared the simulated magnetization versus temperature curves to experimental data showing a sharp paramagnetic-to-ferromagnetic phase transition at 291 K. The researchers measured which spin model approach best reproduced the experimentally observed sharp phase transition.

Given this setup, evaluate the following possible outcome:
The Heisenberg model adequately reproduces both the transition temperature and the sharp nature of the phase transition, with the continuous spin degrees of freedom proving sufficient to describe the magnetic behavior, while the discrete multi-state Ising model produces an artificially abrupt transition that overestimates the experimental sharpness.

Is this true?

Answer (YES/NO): NO